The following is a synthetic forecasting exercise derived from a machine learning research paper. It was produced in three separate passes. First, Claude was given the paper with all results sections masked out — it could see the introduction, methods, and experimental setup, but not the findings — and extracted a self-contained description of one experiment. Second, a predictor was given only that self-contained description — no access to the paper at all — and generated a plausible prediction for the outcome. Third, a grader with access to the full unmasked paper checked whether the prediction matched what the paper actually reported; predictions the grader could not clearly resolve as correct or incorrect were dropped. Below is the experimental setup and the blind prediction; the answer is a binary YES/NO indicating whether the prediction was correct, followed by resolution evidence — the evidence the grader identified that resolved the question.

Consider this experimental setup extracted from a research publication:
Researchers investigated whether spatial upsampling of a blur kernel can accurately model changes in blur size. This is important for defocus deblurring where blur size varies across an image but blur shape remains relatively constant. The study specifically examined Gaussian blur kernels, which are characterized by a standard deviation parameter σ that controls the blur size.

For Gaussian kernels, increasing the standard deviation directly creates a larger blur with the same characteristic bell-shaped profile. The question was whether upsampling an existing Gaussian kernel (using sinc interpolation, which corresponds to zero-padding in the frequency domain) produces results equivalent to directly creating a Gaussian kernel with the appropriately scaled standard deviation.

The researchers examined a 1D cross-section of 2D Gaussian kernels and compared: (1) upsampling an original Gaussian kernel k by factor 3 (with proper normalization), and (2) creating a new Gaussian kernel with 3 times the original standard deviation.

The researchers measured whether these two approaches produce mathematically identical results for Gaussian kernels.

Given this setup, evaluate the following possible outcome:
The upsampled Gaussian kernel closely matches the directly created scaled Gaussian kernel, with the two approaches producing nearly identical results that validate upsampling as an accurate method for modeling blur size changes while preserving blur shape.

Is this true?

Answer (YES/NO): NO